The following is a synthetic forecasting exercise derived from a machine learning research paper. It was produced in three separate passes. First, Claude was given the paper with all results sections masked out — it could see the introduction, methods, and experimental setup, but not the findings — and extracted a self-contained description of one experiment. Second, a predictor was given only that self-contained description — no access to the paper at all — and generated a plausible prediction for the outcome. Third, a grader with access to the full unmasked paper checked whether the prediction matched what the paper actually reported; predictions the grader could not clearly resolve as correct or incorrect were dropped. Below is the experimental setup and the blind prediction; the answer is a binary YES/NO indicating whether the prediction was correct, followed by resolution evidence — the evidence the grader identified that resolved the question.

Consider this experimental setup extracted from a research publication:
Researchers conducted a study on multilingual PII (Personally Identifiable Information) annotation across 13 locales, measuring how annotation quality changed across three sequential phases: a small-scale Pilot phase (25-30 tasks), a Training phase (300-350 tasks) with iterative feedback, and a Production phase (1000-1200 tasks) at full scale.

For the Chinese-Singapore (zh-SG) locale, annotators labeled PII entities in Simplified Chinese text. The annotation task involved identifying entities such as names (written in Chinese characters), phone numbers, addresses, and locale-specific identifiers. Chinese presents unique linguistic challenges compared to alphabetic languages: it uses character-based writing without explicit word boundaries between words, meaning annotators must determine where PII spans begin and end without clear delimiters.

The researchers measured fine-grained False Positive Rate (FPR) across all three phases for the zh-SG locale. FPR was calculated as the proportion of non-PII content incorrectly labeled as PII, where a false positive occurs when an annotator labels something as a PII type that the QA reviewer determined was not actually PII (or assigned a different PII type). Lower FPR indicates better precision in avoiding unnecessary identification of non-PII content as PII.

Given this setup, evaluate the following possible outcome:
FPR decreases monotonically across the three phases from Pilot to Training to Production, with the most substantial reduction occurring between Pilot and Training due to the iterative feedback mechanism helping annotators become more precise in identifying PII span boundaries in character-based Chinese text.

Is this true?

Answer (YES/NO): NO